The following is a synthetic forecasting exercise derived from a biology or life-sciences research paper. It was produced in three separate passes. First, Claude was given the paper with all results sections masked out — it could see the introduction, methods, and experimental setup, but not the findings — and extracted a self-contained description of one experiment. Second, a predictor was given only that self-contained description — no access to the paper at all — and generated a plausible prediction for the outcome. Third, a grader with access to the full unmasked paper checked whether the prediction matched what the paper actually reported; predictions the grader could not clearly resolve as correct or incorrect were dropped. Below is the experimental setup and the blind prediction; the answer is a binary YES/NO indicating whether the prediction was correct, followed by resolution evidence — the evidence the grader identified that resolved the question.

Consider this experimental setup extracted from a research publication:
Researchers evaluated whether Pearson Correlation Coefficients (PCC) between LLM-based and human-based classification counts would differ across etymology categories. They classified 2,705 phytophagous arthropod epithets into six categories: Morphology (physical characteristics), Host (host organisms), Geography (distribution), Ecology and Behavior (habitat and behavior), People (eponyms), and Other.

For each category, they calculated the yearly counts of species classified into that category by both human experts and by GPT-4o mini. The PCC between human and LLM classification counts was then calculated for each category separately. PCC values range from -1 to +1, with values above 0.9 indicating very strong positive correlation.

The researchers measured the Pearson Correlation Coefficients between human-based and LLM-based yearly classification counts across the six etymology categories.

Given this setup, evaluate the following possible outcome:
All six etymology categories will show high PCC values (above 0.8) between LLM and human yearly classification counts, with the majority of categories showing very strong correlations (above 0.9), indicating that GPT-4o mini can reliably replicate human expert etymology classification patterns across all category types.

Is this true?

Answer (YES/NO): NO